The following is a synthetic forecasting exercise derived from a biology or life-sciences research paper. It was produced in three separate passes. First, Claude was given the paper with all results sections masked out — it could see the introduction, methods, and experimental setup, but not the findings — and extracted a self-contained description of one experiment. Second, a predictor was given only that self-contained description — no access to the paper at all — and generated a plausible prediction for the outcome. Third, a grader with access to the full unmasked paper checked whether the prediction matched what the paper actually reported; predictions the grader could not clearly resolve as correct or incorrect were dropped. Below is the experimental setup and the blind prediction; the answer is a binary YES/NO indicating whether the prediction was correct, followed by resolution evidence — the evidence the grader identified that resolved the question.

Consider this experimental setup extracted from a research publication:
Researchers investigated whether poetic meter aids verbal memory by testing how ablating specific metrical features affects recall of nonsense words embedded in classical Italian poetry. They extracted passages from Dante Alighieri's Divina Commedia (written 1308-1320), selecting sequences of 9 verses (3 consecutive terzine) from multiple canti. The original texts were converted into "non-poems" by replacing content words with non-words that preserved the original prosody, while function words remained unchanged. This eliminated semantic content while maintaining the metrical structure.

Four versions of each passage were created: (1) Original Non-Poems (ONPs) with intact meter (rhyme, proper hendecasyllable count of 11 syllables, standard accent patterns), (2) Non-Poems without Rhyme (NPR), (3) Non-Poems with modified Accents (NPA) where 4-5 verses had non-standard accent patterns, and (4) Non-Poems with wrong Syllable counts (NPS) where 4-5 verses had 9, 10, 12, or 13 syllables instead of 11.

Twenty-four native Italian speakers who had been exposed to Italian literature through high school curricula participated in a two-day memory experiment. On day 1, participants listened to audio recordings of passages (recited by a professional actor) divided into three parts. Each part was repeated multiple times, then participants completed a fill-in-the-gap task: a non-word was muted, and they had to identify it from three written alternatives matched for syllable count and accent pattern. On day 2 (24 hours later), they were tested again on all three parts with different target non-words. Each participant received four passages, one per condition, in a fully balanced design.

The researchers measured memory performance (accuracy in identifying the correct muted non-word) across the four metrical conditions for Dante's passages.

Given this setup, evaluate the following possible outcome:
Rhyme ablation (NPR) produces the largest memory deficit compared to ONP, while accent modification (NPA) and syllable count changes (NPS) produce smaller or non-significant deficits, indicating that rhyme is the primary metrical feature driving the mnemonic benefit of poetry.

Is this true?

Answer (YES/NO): NO